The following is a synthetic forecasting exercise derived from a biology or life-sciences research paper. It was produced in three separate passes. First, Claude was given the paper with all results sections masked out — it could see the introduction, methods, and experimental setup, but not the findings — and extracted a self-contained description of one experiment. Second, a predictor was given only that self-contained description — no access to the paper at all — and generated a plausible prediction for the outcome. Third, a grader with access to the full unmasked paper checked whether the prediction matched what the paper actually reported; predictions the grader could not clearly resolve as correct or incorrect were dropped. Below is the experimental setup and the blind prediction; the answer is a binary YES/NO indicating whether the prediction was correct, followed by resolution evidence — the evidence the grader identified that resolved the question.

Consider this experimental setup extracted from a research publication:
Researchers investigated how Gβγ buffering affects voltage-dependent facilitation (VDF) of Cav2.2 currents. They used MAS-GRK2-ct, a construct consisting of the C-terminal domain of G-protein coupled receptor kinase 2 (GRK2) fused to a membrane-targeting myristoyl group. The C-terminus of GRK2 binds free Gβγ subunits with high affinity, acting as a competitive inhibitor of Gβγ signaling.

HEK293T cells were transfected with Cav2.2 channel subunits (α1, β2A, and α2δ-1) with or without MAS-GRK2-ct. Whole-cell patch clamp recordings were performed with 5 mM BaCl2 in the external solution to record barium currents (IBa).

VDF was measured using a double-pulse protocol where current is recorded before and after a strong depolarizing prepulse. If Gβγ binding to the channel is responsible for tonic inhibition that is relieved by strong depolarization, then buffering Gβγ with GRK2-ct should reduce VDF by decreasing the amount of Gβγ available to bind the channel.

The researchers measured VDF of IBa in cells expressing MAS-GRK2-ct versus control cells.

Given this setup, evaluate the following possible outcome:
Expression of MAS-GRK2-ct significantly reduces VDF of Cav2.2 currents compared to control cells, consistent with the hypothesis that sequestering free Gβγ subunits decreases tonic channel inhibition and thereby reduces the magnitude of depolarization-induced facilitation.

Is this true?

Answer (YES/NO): YES